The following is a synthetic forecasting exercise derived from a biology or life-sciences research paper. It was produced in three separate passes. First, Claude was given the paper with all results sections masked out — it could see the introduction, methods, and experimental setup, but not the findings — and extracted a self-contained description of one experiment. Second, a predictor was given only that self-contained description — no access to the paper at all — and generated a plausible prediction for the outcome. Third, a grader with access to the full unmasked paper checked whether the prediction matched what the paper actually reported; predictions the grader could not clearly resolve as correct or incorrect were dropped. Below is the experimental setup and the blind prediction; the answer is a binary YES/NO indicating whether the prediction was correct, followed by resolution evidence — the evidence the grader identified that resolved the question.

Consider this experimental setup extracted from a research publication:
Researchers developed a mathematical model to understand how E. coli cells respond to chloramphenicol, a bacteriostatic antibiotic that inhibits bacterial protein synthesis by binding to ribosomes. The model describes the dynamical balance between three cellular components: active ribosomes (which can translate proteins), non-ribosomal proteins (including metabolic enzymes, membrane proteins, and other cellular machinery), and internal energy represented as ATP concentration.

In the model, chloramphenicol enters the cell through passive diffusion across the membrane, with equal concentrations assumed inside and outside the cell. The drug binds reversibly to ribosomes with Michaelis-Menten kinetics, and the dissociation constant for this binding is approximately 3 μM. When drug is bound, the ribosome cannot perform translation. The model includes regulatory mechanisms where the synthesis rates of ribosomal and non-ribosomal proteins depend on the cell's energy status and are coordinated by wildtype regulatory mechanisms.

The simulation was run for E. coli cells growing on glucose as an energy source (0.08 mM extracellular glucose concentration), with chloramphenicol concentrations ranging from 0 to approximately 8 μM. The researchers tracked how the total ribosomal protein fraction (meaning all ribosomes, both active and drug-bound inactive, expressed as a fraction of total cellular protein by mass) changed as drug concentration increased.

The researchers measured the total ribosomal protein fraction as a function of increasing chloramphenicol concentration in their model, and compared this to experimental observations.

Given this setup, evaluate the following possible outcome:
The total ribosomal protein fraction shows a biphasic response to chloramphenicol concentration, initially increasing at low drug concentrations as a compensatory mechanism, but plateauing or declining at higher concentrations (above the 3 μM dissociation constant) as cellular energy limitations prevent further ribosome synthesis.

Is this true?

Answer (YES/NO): NO